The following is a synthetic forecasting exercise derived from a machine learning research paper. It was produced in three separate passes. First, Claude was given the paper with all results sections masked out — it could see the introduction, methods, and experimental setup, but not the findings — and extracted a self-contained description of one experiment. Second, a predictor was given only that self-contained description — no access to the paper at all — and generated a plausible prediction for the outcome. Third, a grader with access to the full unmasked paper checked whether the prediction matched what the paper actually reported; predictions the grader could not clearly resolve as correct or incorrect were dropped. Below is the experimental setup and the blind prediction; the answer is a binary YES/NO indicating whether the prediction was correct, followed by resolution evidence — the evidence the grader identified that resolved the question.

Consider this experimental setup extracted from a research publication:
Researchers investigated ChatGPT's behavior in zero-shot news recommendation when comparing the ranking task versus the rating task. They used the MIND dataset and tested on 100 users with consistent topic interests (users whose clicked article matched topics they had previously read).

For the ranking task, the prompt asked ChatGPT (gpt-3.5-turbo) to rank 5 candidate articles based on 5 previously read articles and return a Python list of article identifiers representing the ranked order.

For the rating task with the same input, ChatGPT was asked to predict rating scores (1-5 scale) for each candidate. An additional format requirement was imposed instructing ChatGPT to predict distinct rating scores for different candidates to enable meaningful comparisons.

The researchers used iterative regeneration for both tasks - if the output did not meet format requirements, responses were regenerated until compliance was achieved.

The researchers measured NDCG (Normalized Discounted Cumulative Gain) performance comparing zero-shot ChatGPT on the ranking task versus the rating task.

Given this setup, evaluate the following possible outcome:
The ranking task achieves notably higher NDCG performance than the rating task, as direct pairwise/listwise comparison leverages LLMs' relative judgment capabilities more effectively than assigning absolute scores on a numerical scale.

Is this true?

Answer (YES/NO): YES